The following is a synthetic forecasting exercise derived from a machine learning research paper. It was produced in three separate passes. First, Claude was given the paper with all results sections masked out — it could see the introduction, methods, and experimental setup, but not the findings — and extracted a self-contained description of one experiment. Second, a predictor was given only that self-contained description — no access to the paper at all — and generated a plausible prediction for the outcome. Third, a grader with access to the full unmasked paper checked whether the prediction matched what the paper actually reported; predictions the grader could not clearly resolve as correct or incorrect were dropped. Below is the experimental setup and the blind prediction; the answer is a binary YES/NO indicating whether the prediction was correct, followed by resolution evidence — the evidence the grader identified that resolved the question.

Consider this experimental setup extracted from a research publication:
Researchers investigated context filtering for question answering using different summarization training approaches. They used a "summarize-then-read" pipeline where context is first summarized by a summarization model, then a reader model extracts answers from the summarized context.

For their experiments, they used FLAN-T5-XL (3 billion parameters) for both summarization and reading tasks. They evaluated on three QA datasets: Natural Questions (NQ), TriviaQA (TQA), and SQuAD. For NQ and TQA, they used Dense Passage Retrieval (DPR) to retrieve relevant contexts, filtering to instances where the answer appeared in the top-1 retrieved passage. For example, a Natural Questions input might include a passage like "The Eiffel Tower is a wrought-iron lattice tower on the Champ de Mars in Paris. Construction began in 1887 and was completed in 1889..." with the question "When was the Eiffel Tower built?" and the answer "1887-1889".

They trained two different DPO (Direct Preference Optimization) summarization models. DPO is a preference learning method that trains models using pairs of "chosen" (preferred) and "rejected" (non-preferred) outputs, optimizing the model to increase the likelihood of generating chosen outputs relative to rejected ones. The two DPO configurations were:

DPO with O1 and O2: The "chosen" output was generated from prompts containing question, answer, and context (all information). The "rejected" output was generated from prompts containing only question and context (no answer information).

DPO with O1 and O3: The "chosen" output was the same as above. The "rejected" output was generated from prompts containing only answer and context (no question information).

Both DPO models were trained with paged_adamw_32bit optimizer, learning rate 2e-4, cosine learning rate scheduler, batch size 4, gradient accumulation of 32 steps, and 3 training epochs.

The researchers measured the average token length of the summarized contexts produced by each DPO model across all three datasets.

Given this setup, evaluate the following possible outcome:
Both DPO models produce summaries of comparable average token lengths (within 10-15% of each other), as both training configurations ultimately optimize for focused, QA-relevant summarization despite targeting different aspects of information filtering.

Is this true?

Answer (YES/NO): NO